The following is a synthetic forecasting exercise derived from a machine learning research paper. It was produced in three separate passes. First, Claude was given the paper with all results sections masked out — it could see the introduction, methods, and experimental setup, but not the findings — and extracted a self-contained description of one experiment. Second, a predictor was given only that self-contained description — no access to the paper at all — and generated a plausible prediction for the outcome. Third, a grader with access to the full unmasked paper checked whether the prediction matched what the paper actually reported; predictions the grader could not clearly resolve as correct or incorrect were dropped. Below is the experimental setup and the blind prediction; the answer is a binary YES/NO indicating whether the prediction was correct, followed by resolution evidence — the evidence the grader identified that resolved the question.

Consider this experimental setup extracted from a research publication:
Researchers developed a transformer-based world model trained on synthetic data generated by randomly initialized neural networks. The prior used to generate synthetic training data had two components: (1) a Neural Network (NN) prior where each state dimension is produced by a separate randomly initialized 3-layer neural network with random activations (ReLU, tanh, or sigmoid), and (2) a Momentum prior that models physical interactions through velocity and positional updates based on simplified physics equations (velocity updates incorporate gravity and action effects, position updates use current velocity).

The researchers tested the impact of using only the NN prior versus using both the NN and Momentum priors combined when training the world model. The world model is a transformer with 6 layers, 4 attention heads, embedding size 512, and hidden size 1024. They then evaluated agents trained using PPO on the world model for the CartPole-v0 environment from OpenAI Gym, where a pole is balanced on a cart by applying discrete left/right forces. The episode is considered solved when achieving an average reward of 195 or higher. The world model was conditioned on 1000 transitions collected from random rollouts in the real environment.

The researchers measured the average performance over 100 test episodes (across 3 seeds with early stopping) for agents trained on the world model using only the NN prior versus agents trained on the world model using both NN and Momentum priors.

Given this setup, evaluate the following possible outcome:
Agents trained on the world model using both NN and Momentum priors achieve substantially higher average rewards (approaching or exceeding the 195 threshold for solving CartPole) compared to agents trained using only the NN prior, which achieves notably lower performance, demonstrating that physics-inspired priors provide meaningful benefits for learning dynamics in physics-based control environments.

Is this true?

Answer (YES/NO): NO